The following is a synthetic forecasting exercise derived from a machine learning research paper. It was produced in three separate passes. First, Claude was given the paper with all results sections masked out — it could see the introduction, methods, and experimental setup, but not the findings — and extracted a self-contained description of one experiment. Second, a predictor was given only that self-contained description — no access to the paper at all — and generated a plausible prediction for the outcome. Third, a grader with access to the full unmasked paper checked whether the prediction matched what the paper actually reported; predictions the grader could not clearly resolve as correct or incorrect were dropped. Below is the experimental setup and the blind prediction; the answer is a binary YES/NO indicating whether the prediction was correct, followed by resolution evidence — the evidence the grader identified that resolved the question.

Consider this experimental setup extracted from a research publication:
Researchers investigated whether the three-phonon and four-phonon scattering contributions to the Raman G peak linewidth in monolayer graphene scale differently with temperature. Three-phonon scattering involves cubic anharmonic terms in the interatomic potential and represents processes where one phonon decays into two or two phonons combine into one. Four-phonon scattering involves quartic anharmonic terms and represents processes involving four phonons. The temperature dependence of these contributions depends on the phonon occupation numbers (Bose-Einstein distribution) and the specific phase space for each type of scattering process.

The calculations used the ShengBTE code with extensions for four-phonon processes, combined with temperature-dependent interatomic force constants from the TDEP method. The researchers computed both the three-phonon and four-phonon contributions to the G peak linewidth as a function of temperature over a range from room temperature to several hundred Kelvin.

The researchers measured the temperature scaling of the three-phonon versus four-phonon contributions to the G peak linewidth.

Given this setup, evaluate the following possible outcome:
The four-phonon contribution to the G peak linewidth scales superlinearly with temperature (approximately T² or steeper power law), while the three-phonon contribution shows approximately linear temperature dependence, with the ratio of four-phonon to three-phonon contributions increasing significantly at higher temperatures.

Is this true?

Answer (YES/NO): NO